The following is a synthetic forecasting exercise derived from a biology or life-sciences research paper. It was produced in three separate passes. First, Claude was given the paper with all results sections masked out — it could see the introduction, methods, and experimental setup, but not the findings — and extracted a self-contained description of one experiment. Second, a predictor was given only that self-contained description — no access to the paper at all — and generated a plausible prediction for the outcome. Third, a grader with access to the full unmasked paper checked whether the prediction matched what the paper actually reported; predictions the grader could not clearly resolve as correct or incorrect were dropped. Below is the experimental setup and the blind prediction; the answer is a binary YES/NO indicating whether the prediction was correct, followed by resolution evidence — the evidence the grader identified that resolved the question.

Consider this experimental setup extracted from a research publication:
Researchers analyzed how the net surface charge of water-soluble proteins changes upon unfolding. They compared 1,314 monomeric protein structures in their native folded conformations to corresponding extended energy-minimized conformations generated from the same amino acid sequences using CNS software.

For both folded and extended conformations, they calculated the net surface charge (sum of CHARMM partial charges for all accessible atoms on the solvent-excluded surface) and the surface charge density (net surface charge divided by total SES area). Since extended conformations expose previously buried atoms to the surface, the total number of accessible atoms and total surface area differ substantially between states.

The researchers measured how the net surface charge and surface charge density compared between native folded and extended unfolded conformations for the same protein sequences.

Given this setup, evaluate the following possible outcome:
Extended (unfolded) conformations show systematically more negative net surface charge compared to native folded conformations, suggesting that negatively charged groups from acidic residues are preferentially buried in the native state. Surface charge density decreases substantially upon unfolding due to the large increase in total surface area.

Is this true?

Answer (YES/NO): NO